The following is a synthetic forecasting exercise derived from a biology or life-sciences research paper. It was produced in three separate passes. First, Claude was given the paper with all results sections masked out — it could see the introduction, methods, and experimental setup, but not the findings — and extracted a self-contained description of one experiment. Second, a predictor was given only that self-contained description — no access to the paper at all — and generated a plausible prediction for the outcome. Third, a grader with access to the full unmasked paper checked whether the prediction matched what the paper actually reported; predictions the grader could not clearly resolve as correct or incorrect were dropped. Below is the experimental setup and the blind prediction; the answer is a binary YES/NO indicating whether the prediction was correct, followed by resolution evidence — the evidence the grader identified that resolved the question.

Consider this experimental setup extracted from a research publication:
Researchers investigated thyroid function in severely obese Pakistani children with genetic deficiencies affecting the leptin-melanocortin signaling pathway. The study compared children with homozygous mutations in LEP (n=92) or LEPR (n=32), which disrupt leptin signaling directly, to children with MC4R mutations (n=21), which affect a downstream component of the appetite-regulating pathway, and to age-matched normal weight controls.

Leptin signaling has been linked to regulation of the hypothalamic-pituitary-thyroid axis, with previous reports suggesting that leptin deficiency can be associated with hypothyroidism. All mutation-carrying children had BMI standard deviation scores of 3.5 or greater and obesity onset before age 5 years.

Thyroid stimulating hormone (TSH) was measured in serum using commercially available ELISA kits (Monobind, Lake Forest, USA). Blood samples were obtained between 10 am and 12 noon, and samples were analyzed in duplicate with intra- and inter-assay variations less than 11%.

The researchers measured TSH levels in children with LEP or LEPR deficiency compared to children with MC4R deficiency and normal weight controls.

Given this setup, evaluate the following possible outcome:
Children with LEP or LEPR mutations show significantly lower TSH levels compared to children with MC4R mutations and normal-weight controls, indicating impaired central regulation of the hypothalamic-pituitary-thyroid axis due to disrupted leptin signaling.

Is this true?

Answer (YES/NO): NO